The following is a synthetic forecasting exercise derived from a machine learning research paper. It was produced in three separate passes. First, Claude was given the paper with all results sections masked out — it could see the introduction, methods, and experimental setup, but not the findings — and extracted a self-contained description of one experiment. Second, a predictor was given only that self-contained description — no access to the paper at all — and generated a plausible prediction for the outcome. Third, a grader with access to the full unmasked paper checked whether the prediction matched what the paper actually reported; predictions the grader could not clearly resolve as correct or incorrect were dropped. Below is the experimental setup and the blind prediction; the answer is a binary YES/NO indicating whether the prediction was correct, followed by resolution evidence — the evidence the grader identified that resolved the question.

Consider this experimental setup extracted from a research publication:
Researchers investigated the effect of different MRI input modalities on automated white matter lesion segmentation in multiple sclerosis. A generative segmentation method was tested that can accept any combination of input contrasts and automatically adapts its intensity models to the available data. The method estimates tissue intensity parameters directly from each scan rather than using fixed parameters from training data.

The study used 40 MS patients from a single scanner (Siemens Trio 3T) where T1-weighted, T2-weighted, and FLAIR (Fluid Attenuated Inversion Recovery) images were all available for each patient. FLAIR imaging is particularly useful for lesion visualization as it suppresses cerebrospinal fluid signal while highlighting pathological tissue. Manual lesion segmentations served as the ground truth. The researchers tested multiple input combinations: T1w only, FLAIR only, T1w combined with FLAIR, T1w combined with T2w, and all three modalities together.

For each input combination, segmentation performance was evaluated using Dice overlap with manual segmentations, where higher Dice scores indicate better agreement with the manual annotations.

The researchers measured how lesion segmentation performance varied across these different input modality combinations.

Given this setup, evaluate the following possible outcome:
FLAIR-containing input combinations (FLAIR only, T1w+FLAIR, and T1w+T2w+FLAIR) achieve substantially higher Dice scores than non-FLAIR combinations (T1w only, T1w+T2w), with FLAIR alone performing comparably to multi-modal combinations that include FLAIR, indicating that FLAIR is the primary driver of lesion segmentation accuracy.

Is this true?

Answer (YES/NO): YES